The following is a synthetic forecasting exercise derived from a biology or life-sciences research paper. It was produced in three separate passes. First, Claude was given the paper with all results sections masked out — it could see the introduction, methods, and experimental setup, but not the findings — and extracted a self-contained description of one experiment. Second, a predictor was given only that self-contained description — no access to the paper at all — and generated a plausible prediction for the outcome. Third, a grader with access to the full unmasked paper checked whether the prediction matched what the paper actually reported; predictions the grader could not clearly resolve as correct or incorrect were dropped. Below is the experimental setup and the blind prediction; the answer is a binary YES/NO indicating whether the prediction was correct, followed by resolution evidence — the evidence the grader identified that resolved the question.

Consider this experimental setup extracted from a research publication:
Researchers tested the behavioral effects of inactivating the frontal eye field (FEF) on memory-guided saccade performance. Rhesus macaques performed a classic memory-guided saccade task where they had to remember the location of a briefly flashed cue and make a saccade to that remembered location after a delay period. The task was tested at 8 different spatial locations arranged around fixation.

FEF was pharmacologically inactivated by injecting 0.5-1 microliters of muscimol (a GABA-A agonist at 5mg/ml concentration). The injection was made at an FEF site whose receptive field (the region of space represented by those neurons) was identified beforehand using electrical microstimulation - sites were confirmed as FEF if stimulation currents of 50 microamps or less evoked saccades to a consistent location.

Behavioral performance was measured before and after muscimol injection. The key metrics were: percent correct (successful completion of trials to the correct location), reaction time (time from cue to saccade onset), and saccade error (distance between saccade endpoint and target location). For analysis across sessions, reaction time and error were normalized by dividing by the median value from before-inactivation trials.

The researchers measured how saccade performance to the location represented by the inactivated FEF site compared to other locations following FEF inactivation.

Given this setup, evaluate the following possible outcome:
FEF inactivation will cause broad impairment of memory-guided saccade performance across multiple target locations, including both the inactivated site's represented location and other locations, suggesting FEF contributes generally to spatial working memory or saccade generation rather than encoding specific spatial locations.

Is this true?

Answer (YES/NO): NO